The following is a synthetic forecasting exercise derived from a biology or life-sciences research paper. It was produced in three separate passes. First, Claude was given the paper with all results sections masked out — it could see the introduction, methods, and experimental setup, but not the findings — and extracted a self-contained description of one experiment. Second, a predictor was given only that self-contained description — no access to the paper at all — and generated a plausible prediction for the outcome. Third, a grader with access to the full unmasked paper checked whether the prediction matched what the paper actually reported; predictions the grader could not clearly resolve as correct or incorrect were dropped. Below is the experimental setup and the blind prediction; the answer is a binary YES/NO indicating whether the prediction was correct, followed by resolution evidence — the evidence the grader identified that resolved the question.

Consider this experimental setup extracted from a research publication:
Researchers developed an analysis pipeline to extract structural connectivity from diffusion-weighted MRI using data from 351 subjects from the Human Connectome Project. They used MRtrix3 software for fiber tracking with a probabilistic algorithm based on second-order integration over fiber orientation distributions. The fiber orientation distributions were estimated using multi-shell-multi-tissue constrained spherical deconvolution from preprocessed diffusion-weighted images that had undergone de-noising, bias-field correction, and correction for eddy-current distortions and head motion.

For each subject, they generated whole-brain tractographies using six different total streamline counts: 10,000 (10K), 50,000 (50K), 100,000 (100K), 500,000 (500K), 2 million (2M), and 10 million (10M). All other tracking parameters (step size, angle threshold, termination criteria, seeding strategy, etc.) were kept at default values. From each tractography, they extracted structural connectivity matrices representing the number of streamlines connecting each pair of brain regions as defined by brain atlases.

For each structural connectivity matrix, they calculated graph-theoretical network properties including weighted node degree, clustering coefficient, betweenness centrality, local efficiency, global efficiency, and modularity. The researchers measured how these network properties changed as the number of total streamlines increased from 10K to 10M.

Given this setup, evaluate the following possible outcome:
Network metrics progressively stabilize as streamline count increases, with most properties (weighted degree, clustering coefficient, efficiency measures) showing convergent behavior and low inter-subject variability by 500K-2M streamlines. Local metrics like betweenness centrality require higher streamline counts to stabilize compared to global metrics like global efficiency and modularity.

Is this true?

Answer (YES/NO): NO